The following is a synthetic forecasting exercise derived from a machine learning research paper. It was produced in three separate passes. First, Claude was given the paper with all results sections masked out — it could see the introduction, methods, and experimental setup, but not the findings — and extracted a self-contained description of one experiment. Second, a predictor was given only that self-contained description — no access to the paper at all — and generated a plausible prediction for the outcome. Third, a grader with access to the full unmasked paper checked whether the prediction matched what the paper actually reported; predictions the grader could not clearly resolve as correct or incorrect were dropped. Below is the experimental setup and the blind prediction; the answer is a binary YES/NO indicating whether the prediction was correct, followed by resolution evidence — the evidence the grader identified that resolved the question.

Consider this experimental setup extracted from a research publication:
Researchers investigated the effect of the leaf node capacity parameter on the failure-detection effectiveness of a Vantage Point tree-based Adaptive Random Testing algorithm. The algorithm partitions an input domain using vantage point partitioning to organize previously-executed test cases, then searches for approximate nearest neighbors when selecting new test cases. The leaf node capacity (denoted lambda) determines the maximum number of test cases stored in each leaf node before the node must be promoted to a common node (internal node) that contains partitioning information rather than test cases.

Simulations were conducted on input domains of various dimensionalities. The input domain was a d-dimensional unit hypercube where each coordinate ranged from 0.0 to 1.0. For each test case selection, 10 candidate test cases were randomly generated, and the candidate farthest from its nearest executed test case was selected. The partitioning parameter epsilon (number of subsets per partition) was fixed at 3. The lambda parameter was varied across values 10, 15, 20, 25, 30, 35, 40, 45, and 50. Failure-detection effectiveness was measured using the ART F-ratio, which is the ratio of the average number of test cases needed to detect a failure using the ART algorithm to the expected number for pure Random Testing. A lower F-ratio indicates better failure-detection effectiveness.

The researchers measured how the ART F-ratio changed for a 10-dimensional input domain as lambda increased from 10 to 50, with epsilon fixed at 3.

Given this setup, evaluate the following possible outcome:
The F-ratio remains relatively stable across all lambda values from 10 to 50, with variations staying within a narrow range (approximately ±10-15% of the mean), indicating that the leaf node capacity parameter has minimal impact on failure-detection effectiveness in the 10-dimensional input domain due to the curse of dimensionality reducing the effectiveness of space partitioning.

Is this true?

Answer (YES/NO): NO